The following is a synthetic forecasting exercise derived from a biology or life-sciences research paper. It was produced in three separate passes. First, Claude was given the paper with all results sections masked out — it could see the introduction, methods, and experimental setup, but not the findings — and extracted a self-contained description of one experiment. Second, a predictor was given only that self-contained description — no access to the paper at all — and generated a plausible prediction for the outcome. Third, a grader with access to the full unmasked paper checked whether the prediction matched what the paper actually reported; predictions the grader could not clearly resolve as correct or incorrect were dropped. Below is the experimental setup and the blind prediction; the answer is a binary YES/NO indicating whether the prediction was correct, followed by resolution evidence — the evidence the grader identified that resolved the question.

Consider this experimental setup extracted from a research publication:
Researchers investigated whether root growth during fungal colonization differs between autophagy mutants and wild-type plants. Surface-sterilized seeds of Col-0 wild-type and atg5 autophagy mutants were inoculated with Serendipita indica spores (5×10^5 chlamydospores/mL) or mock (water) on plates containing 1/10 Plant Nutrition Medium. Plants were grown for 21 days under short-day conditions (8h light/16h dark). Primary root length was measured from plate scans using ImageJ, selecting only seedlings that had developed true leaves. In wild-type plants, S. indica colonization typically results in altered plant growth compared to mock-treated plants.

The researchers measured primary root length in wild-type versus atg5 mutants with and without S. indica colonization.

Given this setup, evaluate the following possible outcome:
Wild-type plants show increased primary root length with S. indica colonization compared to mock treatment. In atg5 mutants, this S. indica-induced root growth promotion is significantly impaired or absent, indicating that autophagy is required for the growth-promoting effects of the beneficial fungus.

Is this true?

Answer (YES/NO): YES